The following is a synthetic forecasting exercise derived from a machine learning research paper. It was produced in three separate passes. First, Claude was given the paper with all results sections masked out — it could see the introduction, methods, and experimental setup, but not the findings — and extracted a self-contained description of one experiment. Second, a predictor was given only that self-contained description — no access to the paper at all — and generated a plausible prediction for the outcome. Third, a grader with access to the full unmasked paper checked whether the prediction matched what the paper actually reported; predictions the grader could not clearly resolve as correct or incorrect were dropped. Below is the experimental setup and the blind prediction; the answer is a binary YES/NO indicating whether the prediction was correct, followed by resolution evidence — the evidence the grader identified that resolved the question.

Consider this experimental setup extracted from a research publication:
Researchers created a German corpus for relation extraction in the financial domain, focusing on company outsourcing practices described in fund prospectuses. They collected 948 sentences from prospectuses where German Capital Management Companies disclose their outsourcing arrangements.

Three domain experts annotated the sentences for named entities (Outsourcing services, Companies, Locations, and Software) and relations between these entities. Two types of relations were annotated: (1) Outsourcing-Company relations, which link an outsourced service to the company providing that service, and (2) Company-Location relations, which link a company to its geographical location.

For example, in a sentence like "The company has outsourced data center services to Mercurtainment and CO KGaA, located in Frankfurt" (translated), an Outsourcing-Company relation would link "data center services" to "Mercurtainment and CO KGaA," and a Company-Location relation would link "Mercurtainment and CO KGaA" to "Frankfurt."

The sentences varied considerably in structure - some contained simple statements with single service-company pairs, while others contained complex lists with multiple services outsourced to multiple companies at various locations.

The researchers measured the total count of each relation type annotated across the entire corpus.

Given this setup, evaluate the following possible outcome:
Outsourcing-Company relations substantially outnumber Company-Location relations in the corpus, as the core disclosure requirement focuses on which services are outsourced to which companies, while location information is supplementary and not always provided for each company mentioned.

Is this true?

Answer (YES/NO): YES